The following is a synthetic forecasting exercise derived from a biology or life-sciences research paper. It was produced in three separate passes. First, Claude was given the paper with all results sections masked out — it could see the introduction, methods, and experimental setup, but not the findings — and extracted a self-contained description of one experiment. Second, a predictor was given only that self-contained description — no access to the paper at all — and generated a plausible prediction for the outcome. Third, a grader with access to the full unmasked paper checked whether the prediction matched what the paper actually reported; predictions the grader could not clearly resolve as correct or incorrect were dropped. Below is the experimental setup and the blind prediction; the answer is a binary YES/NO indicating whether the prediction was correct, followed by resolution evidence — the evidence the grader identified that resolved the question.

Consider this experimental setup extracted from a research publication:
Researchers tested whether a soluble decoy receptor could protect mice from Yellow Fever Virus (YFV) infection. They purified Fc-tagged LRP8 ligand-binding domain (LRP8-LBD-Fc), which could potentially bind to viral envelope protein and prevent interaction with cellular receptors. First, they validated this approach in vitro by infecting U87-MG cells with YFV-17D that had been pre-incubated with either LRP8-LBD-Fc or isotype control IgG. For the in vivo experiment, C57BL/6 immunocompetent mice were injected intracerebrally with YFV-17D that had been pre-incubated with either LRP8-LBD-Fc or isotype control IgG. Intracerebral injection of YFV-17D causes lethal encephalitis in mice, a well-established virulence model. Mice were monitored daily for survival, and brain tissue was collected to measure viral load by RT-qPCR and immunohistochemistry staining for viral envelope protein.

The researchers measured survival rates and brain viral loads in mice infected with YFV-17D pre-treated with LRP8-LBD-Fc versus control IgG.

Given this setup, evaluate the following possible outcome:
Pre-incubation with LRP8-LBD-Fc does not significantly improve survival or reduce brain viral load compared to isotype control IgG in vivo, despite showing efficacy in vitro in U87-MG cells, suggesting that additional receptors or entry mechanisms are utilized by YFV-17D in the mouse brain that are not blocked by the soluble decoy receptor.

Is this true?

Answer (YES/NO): NO